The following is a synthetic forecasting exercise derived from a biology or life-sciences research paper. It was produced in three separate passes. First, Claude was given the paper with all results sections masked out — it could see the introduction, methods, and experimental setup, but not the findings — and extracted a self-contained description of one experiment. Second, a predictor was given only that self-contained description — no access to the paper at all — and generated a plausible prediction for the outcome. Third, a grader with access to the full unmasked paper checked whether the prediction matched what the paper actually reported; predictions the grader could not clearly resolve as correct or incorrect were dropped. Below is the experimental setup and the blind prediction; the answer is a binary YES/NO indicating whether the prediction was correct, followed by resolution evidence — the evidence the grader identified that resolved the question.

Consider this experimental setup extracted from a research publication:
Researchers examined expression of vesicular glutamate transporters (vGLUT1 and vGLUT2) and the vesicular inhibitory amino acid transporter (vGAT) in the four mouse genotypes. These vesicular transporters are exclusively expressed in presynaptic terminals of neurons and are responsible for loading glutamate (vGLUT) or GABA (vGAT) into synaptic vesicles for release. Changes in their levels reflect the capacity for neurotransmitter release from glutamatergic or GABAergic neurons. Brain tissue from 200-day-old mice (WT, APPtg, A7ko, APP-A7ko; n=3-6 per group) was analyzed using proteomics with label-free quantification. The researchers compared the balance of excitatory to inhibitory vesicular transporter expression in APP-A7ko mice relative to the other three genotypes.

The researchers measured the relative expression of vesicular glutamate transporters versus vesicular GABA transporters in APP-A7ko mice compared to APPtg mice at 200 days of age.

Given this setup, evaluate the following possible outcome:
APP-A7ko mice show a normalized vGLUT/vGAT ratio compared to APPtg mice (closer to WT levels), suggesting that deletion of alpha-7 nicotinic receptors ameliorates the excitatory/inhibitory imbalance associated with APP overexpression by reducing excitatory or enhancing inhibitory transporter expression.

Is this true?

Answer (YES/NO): NO